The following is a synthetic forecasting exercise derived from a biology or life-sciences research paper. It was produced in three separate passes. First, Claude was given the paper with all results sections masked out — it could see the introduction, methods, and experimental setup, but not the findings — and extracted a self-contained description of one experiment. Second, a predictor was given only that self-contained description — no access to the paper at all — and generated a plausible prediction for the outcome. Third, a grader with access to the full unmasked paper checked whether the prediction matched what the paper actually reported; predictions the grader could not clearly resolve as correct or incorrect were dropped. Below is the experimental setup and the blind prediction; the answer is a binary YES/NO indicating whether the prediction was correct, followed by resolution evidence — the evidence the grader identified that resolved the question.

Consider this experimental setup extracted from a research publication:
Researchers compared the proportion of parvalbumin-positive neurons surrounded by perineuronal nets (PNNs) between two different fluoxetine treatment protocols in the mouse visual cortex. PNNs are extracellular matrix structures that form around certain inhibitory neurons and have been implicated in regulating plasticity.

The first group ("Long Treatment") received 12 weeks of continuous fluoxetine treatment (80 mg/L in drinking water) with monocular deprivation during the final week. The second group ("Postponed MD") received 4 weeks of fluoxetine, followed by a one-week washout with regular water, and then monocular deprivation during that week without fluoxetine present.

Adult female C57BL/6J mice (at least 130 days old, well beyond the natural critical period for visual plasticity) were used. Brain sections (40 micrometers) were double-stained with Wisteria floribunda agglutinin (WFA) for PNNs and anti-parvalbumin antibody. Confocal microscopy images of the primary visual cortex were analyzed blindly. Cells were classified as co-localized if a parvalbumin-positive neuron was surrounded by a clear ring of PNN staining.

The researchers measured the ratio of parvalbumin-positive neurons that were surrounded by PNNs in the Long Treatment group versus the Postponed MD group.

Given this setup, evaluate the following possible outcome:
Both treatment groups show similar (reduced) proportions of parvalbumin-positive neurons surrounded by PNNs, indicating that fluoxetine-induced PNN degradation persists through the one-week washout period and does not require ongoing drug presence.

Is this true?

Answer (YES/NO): NO